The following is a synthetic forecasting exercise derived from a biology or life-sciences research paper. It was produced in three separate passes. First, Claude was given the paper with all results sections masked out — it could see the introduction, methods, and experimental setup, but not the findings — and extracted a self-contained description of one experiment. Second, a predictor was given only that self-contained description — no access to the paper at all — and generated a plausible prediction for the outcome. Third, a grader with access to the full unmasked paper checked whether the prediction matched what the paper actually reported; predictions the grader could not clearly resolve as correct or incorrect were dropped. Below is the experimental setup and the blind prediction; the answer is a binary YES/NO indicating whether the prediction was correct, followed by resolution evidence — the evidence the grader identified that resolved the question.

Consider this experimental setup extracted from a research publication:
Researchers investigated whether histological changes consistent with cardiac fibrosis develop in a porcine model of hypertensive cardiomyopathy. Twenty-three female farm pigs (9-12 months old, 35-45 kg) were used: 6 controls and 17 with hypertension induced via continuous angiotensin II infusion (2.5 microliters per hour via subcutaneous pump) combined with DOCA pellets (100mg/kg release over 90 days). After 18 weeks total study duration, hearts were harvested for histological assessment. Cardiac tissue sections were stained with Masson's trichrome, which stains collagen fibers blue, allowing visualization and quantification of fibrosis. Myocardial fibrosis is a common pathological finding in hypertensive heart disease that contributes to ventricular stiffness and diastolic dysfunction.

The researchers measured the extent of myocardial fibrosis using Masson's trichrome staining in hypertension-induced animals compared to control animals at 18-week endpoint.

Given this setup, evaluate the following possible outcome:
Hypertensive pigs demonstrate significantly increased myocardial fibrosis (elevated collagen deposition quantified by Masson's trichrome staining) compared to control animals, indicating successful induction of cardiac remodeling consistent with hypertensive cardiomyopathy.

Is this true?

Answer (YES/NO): YES